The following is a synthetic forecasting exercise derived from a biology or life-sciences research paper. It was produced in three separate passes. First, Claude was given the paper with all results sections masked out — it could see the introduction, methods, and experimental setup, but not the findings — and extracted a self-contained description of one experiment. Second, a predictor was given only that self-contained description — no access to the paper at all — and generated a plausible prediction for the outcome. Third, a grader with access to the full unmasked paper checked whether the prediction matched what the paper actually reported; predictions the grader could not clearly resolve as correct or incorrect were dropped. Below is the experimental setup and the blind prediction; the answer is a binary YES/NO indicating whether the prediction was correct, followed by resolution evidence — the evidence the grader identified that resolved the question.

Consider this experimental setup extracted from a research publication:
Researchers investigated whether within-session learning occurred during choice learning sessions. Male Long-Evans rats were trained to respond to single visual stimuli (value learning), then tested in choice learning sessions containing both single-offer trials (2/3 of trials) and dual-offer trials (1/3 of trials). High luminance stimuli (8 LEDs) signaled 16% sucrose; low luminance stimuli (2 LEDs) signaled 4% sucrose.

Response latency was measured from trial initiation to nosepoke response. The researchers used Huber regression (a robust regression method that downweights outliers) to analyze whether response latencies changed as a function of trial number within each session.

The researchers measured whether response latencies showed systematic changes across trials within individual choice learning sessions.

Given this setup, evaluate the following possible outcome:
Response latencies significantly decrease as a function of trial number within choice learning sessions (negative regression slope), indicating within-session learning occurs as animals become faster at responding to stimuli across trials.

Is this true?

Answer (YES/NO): NO